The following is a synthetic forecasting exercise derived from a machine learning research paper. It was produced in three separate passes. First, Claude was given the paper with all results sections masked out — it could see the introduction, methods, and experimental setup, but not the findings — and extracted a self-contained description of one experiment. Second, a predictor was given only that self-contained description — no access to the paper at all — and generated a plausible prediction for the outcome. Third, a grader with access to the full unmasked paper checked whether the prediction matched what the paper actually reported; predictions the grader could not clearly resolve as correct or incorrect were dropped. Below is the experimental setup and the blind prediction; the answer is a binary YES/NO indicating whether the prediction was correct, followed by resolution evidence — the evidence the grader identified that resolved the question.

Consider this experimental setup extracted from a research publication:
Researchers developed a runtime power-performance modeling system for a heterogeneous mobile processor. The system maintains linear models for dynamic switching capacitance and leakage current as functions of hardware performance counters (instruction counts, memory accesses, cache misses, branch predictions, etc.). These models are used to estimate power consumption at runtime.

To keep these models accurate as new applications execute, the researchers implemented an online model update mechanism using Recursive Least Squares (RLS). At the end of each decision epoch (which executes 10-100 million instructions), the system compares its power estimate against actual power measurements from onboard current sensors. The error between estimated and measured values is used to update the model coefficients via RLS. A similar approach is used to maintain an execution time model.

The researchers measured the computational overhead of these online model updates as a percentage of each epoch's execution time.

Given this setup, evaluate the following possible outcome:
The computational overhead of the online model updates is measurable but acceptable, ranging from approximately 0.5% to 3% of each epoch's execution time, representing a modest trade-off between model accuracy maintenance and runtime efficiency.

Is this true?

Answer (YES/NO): NO